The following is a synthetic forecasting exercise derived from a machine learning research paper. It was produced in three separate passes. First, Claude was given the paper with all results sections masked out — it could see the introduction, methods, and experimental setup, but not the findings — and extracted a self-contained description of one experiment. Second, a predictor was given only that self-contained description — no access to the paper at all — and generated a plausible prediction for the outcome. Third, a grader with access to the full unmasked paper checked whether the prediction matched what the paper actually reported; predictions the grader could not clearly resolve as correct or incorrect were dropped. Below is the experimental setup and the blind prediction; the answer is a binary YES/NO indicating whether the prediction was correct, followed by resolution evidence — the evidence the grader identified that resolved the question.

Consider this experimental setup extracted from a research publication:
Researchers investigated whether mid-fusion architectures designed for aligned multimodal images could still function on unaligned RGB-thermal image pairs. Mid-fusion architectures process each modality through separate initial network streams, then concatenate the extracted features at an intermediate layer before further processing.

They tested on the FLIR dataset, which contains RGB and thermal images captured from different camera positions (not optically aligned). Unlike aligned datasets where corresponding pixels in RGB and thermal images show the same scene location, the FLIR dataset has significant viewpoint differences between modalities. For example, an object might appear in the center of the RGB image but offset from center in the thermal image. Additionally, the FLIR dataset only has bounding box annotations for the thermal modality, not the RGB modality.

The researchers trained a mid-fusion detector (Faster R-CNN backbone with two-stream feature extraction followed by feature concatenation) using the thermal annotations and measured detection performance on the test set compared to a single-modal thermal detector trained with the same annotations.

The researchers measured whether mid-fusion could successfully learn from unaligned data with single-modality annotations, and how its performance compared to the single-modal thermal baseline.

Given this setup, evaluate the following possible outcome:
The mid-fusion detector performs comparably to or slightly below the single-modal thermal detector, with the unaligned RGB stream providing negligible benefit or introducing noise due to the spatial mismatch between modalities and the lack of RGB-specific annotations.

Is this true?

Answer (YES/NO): NO